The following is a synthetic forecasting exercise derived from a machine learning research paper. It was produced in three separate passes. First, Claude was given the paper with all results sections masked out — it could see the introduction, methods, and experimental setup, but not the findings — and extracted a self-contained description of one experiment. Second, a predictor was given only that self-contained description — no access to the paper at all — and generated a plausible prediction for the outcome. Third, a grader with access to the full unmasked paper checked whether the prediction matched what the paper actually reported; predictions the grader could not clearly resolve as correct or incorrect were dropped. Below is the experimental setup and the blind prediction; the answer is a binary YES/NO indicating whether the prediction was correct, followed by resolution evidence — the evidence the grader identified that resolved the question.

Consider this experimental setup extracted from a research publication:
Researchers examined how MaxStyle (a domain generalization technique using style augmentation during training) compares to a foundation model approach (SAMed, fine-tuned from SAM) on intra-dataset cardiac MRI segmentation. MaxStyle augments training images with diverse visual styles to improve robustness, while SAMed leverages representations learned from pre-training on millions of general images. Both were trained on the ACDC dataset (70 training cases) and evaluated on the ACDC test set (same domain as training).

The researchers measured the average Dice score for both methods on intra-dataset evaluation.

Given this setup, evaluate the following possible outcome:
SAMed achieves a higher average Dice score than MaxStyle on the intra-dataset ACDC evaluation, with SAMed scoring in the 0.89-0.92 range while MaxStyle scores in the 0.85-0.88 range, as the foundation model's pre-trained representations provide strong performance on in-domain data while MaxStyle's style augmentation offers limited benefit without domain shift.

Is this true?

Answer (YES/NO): YES